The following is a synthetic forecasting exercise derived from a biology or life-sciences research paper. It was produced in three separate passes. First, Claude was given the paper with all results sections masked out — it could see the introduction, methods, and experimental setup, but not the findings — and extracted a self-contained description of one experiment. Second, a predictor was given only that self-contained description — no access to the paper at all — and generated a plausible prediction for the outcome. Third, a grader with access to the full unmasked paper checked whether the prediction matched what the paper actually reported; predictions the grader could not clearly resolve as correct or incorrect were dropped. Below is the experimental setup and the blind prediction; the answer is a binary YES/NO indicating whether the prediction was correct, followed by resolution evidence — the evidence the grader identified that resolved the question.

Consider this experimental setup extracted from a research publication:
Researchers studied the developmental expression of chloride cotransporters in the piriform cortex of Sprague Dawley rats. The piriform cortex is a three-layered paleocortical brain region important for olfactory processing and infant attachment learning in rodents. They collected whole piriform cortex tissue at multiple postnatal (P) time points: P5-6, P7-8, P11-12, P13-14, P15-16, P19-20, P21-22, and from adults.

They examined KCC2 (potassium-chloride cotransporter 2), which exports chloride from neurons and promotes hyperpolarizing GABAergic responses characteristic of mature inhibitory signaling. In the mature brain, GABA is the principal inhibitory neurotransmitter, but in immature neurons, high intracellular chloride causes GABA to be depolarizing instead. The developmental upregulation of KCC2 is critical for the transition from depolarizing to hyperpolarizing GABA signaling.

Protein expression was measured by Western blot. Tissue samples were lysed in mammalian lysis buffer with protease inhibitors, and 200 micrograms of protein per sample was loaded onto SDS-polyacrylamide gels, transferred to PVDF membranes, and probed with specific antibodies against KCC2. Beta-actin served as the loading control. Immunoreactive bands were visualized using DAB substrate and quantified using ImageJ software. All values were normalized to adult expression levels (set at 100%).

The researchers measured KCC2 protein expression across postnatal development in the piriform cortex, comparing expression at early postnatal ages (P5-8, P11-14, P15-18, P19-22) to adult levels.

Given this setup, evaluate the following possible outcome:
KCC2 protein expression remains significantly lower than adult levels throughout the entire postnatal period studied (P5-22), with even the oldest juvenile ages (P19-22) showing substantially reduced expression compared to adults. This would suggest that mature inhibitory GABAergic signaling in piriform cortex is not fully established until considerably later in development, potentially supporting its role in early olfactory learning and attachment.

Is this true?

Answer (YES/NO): NO